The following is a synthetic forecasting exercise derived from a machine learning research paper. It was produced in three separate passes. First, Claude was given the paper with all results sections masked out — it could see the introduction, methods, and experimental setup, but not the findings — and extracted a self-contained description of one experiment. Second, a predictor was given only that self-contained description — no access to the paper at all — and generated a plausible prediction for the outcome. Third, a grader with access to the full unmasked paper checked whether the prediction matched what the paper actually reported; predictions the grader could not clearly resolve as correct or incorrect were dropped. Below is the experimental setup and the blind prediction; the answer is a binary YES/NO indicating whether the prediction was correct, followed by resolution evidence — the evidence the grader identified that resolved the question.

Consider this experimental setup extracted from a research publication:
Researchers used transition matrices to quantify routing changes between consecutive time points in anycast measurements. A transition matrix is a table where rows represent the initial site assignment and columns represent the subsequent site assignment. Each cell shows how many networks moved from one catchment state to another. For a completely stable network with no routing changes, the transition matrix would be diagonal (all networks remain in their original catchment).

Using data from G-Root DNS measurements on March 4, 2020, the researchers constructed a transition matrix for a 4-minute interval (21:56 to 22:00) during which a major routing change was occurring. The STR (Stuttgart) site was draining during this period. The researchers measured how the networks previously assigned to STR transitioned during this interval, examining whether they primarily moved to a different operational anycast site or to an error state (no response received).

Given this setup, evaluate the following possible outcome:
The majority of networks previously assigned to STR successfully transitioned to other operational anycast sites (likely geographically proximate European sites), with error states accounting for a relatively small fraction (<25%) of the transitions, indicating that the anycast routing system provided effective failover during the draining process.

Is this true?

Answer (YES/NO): NO